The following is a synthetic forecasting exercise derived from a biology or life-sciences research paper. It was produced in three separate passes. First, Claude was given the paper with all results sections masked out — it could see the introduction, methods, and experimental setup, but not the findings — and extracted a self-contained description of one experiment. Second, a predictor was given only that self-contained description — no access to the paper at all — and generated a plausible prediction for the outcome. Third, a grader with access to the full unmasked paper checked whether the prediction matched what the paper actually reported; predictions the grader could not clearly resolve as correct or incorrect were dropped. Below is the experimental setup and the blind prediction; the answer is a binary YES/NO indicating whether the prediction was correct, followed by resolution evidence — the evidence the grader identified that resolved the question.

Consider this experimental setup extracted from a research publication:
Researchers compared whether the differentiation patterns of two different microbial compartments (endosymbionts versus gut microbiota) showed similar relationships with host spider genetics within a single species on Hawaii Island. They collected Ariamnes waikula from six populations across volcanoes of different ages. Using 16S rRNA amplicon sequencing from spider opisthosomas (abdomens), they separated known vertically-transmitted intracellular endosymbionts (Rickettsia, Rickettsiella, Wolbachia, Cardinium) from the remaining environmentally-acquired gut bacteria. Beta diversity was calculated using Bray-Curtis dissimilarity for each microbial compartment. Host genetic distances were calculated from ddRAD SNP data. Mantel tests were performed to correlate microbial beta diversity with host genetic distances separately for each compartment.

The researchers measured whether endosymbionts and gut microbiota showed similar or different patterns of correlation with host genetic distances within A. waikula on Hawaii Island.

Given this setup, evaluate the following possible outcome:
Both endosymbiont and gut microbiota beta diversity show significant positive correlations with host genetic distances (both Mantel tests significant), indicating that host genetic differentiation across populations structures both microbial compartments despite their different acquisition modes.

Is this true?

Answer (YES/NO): NO